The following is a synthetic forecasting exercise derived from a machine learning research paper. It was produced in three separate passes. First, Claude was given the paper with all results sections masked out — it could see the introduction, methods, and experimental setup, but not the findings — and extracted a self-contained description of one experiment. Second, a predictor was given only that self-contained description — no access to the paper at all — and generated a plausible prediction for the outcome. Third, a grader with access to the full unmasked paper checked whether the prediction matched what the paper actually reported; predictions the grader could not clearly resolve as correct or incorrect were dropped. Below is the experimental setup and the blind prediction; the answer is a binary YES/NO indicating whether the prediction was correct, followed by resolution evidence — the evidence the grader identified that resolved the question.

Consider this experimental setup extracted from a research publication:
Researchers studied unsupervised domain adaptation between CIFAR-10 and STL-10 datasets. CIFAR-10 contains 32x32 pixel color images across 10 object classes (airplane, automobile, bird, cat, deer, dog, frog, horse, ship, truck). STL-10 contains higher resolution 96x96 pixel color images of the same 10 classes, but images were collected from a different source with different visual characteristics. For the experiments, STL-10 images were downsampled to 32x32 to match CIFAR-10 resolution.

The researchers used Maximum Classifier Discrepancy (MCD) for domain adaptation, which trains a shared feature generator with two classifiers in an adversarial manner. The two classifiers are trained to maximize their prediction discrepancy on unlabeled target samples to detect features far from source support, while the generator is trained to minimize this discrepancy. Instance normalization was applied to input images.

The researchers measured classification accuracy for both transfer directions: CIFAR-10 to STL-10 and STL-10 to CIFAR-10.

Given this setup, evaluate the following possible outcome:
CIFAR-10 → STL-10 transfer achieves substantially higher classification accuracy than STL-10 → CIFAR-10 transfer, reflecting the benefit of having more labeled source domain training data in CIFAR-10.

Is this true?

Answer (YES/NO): YES